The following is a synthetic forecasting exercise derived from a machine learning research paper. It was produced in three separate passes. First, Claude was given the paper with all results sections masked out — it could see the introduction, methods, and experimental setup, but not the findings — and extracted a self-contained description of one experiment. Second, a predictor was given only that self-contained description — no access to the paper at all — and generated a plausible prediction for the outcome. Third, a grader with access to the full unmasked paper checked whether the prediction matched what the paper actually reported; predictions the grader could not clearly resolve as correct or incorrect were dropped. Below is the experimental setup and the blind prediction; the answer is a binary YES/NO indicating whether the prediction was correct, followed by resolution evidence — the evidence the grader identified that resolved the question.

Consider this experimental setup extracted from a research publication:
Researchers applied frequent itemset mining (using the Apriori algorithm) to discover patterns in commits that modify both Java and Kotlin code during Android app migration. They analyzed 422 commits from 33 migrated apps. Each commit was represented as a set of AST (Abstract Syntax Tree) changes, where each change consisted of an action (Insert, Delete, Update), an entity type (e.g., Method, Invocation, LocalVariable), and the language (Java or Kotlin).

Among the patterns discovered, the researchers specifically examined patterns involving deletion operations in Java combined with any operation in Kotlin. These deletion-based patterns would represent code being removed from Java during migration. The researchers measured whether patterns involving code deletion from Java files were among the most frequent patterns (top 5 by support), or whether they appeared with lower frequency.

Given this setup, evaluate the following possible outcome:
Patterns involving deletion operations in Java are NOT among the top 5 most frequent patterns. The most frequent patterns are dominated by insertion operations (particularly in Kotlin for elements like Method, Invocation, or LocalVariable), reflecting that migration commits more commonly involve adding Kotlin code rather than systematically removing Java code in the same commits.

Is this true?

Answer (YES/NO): NO